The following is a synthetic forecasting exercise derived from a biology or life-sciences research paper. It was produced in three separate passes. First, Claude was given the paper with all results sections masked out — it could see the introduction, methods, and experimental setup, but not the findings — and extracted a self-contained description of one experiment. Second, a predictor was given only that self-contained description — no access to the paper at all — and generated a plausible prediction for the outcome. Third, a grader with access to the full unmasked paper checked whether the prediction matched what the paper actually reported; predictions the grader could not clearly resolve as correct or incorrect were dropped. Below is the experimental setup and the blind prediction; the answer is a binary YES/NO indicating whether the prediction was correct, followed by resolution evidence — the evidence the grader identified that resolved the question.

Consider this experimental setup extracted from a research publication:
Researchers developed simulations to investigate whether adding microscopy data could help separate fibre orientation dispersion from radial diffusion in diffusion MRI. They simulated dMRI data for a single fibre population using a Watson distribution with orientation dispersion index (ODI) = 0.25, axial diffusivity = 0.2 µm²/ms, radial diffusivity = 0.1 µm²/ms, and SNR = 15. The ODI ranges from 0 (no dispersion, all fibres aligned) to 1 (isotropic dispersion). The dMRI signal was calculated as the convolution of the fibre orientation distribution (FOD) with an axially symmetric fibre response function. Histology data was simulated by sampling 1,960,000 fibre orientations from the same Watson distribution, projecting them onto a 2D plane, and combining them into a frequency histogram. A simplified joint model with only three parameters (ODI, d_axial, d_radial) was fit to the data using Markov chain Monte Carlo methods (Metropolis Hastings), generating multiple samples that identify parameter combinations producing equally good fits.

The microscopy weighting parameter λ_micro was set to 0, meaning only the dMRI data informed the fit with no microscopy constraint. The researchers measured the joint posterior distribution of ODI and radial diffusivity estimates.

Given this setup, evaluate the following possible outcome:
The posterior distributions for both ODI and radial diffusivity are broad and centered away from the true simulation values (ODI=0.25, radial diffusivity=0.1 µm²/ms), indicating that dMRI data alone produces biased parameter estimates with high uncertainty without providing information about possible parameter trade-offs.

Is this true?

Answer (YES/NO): NO